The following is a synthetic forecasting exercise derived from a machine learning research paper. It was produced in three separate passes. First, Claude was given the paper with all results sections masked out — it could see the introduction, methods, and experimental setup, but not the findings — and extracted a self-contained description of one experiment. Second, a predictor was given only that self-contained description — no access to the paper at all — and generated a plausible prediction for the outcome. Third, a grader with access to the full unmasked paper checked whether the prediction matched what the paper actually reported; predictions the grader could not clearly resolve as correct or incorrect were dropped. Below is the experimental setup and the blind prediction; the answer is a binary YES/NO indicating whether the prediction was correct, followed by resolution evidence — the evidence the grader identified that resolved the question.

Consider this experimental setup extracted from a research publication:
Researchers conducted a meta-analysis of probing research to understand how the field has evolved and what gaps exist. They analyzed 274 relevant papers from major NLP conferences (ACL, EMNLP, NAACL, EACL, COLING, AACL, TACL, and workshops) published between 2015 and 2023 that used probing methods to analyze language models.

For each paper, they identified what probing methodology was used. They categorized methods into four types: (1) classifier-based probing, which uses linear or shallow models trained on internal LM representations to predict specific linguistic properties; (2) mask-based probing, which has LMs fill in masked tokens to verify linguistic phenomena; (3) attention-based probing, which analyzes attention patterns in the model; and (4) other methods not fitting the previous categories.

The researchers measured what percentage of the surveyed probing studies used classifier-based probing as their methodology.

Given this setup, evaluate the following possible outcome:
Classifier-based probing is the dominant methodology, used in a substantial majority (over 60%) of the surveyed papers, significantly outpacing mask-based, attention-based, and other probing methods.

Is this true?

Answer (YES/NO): YES